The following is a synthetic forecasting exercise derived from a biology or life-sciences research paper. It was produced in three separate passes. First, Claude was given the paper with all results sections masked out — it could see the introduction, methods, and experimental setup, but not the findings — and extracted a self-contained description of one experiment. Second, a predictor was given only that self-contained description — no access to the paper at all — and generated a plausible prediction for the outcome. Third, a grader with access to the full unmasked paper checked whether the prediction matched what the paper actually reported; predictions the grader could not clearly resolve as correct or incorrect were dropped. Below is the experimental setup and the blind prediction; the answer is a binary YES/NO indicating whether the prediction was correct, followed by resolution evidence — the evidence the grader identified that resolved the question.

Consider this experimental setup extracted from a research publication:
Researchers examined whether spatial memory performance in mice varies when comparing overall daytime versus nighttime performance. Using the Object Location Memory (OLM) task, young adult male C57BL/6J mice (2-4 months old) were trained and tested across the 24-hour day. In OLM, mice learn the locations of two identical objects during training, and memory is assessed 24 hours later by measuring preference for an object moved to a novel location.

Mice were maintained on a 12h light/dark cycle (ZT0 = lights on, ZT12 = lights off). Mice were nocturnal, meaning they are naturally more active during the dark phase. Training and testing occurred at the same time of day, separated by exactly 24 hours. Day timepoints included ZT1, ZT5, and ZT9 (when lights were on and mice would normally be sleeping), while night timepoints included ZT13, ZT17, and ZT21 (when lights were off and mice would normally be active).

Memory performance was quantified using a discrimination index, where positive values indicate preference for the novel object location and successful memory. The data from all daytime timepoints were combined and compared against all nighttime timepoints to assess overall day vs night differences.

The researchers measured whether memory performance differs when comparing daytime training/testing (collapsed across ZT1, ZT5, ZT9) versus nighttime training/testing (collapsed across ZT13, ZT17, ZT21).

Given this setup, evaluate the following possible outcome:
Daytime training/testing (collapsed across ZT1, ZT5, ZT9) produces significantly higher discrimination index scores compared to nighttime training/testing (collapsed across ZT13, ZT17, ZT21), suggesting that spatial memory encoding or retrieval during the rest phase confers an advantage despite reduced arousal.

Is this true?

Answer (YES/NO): YES